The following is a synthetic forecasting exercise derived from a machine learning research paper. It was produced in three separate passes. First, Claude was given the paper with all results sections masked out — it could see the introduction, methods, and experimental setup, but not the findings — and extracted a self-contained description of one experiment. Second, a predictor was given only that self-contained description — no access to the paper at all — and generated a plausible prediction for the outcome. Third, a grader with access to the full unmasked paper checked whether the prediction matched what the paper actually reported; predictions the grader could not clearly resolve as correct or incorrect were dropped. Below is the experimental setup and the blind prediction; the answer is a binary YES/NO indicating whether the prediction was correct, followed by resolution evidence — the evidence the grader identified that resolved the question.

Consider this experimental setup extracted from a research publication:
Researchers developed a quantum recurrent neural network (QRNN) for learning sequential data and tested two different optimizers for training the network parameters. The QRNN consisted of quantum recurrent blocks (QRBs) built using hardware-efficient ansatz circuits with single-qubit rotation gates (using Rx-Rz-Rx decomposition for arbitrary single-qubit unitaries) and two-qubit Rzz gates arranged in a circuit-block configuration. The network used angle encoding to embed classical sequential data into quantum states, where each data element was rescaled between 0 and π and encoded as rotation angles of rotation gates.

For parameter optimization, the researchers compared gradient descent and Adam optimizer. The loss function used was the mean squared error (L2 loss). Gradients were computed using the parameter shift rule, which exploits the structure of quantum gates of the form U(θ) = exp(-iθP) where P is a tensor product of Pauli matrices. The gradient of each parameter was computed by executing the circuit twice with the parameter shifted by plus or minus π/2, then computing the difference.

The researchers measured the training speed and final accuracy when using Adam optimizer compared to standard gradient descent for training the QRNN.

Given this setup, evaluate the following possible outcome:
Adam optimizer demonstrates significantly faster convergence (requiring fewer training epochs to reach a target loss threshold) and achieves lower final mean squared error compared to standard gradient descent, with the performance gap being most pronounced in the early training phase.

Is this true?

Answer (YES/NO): NO